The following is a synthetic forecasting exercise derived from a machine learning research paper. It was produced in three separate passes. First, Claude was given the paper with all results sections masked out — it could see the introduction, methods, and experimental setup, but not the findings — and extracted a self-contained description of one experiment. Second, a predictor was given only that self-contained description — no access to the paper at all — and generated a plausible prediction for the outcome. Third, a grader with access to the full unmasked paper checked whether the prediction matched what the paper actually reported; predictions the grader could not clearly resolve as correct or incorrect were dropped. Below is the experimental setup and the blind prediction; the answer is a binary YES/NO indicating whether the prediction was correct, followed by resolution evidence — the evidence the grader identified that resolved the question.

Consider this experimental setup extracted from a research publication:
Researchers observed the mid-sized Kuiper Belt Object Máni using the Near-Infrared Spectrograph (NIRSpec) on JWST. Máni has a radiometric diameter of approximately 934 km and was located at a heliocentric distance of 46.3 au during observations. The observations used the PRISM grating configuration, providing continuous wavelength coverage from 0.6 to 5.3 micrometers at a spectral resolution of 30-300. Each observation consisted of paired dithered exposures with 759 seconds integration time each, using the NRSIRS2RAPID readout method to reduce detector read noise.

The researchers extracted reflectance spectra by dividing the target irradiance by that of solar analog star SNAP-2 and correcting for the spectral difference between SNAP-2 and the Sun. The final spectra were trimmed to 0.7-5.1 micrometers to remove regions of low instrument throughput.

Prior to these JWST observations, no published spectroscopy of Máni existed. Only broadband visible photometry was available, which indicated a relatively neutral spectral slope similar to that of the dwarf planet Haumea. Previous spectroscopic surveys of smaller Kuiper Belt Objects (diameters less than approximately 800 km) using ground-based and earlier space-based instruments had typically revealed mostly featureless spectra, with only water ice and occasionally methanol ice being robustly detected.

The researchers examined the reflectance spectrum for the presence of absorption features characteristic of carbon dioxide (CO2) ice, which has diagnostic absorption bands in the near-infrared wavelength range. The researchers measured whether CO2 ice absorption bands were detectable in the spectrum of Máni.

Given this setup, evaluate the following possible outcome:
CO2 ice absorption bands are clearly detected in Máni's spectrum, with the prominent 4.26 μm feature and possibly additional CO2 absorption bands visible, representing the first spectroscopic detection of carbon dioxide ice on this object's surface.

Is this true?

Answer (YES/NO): YES